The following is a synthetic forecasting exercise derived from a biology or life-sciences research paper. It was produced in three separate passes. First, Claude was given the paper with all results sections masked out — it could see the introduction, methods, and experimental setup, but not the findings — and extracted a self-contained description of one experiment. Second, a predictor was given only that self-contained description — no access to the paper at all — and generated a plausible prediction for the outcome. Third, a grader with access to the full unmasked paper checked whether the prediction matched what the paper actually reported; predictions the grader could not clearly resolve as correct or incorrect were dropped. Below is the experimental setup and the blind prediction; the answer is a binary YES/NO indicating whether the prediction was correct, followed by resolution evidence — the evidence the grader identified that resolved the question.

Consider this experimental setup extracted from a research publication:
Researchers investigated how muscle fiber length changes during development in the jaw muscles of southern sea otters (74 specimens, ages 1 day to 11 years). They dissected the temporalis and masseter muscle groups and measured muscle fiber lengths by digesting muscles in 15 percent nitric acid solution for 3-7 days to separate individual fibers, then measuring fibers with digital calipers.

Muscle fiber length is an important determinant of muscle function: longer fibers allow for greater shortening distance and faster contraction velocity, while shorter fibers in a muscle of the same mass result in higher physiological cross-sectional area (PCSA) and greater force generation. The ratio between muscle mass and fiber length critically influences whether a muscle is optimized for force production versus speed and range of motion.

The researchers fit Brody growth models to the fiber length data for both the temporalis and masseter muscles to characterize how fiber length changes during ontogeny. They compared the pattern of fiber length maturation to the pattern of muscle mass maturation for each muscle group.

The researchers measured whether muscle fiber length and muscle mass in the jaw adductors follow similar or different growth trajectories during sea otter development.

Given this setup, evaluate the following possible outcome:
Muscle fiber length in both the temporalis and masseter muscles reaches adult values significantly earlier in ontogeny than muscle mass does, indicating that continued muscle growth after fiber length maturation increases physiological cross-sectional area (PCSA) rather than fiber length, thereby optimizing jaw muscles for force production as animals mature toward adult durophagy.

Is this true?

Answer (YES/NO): YES